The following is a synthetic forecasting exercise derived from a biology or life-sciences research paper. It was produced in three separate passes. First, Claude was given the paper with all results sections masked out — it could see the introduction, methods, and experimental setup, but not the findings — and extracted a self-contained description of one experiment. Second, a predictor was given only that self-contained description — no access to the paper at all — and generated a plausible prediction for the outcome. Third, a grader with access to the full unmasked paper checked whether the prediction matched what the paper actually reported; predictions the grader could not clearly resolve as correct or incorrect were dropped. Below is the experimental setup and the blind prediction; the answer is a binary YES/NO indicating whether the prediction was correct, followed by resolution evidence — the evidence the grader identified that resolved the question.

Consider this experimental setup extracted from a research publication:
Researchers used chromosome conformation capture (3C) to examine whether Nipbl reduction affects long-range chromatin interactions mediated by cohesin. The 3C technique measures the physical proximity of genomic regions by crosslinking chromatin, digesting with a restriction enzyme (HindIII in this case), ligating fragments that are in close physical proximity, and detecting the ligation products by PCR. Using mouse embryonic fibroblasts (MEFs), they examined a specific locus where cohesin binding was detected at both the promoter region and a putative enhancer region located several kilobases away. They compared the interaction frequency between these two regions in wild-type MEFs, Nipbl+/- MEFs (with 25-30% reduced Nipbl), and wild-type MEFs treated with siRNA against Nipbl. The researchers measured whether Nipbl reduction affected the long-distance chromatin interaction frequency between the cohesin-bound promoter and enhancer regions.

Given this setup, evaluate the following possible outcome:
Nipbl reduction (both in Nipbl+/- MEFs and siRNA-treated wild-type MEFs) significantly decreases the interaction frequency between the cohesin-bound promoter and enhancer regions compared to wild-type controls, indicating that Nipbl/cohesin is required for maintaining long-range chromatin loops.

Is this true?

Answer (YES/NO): YES